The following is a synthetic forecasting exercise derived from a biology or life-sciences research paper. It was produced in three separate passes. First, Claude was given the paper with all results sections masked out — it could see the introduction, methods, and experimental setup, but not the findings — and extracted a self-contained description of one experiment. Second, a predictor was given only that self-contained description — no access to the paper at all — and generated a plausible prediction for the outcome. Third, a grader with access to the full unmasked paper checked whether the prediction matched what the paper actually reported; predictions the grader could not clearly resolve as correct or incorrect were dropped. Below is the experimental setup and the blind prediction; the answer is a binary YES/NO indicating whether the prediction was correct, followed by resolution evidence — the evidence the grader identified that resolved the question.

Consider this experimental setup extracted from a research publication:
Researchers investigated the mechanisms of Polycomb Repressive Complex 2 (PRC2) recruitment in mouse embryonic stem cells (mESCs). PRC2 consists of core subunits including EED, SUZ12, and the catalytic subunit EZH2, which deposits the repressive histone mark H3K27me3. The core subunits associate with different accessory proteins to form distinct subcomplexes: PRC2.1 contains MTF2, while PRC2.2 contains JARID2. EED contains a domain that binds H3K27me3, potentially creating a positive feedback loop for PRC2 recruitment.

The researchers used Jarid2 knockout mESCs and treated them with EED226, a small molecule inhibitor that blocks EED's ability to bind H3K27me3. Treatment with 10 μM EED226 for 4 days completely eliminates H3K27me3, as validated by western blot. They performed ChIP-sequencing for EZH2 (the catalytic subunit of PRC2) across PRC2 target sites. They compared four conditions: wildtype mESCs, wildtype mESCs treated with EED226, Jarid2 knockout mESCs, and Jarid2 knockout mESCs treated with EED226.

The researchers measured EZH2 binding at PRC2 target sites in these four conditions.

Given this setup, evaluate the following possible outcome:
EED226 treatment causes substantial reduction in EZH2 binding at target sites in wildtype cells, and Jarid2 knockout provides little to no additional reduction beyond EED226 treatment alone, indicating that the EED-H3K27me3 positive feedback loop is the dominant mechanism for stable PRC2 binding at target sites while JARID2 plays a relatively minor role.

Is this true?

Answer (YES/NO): NO